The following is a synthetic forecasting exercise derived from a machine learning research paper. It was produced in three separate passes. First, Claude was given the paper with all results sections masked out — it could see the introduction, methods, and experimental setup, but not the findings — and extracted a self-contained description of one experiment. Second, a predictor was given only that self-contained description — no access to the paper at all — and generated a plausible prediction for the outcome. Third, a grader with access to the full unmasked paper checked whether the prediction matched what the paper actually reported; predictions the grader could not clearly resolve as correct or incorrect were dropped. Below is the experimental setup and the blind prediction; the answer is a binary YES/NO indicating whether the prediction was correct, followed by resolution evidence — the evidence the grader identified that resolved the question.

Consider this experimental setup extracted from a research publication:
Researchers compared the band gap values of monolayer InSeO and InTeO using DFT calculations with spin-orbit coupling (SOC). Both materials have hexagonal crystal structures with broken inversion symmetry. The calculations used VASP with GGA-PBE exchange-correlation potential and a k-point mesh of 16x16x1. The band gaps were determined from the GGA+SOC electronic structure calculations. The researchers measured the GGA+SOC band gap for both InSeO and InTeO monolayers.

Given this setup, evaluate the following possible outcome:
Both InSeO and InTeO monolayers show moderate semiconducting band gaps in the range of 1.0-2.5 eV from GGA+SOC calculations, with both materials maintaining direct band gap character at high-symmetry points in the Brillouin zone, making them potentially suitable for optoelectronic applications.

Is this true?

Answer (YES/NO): NO